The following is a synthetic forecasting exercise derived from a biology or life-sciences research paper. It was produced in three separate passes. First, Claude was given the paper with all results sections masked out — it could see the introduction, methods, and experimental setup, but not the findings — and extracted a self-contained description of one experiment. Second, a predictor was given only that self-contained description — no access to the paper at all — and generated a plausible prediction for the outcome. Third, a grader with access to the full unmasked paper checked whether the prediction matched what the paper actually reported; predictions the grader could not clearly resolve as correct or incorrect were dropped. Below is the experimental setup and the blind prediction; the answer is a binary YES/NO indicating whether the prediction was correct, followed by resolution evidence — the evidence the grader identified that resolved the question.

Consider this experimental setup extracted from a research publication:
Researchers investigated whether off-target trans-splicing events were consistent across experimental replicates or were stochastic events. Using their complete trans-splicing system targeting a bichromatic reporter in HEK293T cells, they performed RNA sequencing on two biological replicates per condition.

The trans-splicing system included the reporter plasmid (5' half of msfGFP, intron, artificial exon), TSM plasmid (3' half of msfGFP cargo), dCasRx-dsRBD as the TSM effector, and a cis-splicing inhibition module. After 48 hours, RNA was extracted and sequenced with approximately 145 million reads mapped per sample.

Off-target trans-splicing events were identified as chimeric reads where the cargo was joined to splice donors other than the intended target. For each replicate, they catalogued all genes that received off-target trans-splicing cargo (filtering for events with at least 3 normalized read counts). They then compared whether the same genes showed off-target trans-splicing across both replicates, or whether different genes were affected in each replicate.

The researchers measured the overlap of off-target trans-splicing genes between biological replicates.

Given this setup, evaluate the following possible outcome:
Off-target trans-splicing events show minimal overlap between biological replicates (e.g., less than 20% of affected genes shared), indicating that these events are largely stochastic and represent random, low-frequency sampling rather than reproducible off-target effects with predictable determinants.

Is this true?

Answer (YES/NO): YES